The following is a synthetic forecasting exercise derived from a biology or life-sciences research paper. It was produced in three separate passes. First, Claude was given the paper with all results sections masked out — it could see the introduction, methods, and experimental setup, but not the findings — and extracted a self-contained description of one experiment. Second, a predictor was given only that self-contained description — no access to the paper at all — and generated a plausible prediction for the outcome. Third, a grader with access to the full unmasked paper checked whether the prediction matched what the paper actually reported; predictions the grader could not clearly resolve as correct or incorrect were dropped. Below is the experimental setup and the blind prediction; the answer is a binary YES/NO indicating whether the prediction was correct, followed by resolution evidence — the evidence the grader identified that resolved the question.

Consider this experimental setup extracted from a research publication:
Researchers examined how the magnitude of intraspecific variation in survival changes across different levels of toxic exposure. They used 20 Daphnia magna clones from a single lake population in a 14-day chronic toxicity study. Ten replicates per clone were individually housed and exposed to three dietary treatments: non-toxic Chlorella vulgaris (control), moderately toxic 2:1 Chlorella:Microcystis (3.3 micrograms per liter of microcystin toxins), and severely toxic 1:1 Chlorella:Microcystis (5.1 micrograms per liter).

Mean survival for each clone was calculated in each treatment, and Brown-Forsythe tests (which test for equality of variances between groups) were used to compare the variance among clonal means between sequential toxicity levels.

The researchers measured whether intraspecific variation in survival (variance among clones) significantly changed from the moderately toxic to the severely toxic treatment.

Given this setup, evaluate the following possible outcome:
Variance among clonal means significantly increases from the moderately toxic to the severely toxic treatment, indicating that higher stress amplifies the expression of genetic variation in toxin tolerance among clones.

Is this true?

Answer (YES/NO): YES